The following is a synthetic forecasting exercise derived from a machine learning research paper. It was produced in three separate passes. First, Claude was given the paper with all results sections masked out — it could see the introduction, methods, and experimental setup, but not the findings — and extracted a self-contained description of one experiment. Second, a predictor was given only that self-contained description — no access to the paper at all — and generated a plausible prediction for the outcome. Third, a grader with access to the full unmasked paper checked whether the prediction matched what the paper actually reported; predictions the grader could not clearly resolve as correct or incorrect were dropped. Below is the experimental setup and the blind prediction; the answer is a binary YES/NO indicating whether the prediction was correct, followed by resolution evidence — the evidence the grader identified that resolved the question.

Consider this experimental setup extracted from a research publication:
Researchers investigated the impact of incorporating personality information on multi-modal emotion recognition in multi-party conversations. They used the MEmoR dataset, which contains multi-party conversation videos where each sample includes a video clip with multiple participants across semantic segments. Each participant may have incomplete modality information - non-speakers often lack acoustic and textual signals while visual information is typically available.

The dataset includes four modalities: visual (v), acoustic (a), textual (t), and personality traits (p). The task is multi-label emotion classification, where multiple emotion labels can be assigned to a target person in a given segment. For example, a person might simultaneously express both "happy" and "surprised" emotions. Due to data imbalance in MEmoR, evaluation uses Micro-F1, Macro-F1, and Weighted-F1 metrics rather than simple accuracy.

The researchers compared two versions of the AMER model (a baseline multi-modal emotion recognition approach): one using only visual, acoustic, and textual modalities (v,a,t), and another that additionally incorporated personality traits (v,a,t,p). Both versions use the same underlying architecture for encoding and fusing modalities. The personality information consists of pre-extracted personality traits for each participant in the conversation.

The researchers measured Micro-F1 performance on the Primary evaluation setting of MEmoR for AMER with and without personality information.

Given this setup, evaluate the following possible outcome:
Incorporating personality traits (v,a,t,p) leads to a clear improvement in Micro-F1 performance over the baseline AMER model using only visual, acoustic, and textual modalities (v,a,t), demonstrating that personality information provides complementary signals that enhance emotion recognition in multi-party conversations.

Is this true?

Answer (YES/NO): YES